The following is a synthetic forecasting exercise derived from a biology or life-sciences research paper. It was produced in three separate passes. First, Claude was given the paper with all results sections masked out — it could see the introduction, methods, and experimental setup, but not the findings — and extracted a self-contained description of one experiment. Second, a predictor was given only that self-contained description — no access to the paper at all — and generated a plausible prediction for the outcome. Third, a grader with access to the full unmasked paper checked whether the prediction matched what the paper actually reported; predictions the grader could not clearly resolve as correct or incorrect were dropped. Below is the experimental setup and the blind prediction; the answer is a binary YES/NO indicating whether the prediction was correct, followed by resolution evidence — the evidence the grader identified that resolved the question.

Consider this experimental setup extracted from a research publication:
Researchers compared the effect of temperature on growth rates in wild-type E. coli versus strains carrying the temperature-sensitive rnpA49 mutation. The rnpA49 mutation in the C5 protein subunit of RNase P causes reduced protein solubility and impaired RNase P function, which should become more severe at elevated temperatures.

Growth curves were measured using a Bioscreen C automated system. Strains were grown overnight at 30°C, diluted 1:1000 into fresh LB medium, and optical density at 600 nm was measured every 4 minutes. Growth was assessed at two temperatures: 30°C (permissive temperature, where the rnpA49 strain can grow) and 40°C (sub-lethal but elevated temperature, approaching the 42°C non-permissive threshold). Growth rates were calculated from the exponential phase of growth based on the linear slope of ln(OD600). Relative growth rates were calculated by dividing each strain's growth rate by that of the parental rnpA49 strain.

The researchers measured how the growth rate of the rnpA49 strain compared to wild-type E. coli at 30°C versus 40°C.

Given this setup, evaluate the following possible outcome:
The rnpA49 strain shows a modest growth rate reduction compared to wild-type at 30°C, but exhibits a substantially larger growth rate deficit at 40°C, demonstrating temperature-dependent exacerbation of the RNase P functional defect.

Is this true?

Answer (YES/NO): YES